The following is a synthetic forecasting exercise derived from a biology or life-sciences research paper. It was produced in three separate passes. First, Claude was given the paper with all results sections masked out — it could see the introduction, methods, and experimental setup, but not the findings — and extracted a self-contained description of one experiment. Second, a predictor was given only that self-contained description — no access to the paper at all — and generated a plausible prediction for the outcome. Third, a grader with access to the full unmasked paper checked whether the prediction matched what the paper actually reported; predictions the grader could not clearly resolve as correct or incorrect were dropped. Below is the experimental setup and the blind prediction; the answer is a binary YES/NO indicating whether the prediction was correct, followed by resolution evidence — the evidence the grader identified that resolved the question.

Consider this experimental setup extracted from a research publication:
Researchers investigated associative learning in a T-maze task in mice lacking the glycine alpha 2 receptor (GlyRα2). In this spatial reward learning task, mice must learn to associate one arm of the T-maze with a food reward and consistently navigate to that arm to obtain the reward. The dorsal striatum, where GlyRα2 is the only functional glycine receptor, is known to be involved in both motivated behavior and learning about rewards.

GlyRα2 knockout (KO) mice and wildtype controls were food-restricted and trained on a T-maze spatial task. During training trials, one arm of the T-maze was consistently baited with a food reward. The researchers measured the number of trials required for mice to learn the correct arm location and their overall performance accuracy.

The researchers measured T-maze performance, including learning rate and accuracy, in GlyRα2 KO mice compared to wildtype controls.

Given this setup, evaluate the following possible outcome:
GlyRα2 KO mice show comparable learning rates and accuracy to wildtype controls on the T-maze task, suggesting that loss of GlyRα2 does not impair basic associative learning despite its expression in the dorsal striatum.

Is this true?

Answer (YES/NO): NO